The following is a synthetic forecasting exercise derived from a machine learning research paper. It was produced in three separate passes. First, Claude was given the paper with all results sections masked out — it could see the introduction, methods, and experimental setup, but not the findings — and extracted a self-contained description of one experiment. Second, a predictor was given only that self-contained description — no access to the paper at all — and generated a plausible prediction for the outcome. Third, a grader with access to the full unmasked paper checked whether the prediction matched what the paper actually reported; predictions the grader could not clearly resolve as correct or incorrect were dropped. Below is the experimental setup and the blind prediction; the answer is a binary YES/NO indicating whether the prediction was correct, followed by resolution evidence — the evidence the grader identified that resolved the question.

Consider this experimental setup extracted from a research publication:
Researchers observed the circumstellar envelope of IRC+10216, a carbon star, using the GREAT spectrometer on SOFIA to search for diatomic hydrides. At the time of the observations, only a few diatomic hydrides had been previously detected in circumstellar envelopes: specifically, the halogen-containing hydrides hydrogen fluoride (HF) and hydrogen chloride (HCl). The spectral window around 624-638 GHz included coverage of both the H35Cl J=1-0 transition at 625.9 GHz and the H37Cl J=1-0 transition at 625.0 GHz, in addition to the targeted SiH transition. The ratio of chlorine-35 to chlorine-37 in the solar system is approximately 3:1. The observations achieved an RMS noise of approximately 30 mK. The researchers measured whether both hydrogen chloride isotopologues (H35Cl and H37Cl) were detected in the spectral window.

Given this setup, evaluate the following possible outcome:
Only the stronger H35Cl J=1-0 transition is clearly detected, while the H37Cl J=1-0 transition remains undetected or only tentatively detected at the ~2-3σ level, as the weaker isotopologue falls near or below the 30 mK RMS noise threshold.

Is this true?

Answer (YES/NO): NO